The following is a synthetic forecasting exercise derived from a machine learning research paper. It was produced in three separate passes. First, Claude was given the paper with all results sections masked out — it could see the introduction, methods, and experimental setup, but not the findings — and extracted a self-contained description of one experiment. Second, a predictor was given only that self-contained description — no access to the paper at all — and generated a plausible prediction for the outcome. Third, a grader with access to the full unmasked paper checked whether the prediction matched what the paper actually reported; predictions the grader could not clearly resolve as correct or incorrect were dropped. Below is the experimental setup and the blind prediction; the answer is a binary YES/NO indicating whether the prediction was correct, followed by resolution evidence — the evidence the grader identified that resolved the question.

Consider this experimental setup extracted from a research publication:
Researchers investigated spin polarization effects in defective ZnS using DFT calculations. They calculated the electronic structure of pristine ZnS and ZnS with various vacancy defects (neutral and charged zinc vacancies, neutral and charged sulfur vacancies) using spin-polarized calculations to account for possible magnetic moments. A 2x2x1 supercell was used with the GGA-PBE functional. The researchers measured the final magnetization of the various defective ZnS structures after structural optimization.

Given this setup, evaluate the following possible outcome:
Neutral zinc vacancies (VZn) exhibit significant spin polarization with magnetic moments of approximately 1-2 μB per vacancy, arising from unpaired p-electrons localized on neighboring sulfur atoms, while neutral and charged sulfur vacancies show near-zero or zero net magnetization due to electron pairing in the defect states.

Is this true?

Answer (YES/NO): NO